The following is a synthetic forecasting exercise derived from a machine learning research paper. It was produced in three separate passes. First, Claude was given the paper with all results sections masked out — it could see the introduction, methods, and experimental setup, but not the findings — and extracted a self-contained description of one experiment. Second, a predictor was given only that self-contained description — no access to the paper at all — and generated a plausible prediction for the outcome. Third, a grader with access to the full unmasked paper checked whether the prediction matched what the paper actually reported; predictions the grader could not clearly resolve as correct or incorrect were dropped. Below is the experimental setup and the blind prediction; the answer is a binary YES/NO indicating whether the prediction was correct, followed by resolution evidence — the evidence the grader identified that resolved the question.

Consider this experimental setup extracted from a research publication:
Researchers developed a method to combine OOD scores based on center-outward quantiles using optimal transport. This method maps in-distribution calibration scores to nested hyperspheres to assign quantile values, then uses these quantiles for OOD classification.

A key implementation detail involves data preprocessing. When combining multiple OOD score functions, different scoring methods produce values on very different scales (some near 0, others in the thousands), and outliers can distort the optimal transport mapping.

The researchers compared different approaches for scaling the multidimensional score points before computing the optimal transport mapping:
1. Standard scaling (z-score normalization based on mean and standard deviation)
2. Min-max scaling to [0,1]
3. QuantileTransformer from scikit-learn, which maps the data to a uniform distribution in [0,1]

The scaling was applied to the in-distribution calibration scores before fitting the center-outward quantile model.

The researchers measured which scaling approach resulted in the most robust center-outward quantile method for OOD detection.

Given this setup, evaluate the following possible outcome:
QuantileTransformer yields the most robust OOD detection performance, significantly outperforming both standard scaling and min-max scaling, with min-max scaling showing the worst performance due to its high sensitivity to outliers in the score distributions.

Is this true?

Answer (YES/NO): NO